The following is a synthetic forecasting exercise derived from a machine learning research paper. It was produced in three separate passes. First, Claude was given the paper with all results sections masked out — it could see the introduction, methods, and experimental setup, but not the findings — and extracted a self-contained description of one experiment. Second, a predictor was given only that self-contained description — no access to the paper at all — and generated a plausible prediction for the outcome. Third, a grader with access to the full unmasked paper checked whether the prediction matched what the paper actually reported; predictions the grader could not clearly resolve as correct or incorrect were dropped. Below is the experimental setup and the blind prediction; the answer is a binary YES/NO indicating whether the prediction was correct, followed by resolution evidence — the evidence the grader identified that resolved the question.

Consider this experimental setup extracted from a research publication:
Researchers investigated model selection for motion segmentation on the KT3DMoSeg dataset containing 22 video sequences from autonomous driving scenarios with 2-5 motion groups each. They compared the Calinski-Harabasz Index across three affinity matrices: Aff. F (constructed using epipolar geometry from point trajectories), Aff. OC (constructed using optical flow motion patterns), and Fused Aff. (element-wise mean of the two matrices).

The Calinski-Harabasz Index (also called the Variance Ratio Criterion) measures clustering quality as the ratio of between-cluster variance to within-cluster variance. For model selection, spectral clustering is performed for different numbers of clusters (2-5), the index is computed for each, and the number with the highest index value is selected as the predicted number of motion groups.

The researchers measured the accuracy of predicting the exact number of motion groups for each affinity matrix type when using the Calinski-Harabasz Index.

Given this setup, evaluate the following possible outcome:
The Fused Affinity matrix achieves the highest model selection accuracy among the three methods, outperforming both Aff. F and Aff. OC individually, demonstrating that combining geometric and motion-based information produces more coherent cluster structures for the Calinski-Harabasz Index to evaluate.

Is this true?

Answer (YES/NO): YES